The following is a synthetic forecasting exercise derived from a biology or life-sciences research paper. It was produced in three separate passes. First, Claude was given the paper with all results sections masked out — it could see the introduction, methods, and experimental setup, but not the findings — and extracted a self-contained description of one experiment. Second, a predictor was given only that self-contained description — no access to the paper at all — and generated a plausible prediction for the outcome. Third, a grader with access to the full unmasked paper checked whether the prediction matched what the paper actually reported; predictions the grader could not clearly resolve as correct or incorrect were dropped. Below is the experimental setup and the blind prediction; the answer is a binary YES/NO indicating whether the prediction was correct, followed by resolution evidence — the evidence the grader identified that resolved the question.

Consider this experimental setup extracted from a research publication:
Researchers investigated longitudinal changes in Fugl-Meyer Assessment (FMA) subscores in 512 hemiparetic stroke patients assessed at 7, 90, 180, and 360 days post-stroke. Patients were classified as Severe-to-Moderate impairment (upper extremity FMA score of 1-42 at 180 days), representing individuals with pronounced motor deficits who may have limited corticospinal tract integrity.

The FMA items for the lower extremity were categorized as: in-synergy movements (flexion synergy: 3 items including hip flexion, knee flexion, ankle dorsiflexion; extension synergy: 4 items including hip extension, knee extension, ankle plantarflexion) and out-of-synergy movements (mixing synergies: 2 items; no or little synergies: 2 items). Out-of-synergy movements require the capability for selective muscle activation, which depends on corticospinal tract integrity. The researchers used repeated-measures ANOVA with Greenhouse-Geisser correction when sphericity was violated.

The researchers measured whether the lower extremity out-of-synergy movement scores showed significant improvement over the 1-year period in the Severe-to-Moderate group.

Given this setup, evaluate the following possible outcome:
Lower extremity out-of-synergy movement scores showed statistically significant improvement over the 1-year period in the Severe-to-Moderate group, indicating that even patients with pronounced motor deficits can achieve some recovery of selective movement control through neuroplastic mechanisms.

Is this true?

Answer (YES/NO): YES